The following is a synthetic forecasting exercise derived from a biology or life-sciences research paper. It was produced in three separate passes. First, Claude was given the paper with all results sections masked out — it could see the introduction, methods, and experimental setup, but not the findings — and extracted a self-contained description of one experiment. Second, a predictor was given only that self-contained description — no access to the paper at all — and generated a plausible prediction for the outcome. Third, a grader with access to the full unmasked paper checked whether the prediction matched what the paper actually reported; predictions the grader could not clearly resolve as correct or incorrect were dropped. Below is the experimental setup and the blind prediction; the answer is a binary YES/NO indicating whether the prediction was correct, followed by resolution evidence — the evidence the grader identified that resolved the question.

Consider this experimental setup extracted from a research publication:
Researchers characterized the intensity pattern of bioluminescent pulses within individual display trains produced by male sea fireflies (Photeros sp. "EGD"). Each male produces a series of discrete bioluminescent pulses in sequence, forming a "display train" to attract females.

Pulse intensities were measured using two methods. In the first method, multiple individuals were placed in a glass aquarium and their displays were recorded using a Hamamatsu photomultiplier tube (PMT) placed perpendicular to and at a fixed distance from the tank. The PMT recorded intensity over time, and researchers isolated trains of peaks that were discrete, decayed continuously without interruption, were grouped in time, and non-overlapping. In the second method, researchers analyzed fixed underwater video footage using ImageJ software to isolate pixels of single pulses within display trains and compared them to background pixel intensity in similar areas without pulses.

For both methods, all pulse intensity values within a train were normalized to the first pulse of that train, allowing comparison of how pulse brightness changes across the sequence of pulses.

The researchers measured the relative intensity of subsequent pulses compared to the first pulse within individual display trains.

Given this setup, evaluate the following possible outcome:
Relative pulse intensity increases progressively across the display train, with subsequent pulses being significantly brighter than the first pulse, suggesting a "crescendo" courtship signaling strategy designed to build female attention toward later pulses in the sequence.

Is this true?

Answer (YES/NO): NO